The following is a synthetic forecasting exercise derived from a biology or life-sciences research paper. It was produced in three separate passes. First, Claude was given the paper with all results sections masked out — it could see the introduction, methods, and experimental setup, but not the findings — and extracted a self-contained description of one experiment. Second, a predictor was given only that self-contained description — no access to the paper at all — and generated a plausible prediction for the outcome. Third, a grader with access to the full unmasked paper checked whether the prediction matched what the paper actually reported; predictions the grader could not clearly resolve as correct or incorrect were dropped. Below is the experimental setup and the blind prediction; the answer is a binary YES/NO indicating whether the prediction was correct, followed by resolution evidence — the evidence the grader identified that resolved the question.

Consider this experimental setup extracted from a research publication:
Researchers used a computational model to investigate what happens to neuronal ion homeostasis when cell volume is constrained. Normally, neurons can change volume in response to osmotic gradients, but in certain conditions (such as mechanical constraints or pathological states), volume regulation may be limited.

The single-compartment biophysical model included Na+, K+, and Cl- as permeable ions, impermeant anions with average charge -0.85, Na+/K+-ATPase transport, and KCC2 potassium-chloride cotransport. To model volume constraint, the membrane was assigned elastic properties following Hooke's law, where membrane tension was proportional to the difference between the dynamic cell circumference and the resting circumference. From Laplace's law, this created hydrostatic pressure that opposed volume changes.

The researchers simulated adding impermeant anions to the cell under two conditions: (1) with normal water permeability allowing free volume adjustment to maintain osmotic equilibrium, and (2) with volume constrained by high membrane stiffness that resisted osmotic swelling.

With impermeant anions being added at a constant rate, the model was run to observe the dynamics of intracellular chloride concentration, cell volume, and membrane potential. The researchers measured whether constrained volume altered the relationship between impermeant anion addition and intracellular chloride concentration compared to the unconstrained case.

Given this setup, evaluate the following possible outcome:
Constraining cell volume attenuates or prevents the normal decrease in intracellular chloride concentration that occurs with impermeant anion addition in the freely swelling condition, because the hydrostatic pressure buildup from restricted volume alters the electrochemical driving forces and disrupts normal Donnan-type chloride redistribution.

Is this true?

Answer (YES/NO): NO